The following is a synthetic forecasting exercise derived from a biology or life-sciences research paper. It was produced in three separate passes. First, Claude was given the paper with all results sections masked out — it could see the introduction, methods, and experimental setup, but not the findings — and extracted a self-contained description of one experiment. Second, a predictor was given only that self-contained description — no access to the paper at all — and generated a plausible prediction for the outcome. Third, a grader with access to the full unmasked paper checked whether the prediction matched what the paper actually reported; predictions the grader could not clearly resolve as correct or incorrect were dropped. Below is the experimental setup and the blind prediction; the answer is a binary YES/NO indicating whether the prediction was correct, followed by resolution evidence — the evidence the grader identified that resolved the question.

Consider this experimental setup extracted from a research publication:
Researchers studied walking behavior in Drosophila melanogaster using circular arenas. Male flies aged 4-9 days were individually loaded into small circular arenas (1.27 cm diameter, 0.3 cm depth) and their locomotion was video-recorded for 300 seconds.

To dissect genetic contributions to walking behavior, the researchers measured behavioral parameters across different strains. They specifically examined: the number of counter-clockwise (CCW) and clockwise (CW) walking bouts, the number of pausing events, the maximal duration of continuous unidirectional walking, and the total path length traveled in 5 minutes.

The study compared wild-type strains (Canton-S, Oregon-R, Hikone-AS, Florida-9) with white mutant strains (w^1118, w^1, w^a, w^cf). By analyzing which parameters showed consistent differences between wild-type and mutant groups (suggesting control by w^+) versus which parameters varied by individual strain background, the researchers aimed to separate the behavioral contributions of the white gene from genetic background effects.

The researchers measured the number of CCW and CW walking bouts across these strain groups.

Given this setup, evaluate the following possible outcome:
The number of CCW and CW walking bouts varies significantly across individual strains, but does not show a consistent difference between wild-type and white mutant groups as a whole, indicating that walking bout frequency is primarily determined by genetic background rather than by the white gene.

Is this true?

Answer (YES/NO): NO